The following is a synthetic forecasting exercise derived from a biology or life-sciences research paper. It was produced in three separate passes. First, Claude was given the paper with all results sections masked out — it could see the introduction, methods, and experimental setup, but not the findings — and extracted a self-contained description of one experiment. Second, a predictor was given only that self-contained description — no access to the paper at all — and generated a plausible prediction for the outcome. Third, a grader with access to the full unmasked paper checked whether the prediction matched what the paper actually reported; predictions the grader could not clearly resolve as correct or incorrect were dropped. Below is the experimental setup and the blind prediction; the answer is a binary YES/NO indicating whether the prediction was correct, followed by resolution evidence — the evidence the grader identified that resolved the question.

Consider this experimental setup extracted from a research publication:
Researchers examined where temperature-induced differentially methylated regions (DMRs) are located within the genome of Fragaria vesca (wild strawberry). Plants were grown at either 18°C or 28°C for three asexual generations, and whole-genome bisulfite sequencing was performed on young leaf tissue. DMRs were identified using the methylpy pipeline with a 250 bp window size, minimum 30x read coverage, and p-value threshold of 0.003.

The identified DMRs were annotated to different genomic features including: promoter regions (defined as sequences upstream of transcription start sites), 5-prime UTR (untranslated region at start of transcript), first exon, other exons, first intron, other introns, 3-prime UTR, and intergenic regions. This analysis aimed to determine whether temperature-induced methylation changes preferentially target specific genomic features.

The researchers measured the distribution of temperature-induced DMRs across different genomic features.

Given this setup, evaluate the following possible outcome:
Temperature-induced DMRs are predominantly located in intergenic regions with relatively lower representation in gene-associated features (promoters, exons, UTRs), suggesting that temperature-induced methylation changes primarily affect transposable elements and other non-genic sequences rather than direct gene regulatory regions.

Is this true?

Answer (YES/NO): NO